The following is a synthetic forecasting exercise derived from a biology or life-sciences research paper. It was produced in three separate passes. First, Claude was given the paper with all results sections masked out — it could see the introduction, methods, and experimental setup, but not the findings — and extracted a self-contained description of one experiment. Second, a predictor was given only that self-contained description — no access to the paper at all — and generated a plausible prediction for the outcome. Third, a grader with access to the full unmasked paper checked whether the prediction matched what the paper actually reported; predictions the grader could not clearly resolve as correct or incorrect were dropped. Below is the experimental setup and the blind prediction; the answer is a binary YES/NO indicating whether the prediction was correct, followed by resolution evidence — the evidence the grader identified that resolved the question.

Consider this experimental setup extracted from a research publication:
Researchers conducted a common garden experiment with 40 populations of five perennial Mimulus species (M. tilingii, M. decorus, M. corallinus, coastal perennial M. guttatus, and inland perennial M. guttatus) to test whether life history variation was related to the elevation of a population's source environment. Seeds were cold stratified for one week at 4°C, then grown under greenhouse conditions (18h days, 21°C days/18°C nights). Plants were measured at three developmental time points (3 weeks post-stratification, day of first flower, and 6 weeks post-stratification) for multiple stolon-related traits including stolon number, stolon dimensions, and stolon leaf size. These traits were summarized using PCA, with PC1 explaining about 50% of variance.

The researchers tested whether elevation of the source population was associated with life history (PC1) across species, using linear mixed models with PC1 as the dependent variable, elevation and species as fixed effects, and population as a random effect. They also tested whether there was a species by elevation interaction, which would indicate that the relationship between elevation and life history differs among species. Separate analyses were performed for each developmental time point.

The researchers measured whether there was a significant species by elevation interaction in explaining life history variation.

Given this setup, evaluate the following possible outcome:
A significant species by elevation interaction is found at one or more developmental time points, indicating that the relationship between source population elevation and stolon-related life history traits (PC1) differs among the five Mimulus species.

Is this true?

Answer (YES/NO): NO